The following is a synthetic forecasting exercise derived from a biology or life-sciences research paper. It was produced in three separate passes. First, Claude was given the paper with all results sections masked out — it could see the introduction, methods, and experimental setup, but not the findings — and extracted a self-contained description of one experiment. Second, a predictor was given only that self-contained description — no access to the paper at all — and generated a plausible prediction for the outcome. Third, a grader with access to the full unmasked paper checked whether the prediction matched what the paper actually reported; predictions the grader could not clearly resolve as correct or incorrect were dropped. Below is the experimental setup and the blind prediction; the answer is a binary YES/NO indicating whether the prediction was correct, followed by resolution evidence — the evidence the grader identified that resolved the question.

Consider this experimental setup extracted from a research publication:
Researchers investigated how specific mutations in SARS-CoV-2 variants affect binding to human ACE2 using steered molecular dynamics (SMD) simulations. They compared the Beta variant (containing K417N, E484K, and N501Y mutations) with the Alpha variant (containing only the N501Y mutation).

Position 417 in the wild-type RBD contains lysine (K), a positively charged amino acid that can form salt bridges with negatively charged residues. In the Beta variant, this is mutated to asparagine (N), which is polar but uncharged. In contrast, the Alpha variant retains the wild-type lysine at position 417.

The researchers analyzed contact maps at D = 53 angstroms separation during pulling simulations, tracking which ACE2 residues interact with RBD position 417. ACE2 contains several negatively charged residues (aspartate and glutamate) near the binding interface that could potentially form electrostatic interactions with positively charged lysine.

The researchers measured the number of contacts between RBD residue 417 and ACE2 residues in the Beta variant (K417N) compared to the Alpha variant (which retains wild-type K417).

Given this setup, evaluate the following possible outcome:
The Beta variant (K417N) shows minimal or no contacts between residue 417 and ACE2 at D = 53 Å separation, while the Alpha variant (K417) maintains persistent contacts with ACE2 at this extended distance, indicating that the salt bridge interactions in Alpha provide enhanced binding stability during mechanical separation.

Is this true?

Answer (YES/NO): YES